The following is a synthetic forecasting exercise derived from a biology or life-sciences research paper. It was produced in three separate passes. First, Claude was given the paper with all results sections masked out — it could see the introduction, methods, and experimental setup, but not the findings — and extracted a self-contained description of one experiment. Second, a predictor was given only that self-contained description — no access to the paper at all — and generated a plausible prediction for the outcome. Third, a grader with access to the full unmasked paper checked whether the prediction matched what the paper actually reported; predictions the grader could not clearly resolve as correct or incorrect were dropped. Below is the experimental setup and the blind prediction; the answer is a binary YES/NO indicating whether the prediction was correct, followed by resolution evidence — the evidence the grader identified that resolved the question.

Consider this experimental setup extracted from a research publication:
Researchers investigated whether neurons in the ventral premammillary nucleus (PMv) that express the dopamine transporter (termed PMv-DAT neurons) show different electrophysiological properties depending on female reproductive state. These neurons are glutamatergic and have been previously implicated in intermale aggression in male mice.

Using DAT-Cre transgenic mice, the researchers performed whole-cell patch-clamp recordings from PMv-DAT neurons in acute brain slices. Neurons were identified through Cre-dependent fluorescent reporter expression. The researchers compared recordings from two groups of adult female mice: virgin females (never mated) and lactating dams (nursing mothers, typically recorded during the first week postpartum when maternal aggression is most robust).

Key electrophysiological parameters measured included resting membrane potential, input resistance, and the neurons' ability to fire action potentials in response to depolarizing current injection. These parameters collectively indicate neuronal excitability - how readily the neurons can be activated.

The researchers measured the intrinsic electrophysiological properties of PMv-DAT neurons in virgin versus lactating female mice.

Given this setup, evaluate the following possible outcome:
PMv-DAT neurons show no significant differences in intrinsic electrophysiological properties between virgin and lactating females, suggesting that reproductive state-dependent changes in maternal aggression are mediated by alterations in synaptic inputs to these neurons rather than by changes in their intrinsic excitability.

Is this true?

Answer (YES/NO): NO